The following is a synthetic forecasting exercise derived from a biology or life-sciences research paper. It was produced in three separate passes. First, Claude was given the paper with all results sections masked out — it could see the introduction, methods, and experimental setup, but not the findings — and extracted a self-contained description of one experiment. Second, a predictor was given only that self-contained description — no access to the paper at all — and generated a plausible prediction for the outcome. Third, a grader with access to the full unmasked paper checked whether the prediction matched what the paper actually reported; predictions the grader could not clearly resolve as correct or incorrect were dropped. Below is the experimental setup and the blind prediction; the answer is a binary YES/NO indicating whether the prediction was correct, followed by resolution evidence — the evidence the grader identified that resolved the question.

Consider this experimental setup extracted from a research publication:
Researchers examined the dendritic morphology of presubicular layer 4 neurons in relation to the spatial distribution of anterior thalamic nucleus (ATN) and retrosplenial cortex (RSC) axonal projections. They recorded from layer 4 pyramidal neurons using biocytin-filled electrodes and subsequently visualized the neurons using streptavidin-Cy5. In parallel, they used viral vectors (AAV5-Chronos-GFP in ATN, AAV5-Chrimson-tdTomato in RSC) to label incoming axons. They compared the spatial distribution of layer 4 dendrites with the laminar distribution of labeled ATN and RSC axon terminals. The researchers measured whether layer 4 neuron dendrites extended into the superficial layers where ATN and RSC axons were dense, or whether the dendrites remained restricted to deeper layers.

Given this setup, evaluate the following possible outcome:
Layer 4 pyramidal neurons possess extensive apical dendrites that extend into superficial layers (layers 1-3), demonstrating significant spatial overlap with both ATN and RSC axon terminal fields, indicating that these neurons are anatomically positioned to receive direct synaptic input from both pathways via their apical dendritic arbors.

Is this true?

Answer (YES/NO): NO